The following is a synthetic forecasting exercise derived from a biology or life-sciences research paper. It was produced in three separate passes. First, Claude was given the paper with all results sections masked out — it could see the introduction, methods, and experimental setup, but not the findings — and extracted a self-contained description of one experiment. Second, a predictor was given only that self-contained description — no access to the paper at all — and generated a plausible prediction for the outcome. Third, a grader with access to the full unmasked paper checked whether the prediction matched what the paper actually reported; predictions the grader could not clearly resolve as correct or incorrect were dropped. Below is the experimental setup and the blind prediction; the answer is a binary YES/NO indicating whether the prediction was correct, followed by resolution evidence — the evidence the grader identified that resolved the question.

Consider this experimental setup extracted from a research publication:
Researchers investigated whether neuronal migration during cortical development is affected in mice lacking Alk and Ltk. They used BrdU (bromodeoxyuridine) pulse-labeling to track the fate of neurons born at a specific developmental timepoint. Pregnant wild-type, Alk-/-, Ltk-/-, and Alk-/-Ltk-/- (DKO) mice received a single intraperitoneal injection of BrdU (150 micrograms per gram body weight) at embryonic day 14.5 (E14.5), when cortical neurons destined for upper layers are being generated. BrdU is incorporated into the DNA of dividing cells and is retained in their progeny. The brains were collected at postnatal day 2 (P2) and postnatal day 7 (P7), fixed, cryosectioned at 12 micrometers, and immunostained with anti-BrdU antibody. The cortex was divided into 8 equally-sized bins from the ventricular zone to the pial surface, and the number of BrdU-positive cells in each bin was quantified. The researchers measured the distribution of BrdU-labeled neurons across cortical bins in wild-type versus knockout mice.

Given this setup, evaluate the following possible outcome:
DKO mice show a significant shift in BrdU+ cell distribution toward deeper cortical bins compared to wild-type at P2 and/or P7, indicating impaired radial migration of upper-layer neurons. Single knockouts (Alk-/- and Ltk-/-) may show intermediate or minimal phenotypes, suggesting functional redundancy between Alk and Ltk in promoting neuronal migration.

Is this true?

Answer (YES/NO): NO